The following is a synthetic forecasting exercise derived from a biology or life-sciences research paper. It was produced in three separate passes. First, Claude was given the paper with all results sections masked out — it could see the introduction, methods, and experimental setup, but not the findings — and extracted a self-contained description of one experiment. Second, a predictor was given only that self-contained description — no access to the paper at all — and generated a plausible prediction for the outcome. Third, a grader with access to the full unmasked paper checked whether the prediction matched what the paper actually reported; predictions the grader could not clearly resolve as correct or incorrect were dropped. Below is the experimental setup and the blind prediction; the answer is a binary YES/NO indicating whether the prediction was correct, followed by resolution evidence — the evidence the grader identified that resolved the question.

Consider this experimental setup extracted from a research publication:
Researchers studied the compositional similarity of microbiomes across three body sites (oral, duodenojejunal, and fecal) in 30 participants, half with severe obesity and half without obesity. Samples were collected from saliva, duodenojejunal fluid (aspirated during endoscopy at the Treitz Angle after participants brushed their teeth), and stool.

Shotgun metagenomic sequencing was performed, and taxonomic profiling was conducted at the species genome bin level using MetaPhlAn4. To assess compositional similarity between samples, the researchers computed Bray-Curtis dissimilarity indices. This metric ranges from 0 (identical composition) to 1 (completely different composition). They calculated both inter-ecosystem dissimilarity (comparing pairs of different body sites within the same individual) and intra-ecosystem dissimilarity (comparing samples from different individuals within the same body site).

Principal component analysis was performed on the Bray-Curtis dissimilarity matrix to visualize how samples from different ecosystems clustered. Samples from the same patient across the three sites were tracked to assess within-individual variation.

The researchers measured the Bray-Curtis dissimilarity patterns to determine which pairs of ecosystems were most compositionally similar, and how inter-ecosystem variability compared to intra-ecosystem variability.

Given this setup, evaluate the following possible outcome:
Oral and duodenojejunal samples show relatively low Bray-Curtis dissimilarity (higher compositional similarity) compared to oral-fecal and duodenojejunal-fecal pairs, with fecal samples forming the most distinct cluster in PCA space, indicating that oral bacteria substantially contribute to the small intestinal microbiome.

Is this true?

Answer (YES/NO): YES